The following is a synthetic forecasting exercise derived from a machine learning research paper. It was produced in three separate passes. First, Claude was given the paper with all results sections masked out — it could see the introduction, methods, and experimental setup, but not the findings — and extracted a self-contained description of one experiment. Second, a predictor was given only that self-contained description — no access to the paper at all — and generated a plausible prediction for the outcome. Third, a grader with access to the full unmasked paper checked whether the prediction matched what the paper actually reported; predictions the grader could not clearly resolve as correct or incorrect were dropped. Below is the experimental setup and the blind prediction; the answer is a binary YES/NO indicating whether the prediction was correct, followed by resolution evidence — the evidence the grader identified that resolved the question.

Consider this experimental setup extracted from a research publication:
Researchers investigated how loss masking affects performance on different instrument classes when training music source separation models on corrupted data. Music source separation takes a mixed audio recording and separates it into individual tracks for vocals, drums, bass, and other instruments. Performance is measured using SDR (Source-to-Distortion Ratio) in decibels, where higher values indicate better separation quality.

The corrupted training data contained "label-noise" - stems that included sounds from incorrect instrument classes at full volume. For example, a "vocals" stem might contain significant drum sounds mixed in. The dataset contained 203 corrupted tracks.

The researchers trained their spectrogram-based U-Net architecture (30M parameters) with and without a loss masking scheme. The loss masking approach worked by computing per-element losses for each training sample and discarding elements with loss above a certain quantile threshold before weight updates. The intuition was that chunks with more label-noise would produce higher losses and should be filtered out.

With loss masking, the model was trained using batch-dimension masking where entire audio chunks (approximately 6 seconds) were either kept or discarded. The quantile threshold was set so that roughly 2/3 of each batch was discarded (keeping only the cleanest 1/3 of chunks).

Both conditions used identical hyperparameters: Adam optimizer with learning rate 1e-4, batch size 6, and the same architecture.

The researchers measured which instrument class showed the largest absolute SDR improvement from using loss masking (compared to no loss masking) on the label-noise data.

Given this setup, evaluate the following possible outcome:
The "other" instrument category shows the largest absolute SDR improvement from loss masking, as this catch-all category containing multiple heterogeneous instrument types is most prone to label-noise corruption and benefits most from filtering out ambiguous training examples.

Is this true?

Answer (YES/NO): NO